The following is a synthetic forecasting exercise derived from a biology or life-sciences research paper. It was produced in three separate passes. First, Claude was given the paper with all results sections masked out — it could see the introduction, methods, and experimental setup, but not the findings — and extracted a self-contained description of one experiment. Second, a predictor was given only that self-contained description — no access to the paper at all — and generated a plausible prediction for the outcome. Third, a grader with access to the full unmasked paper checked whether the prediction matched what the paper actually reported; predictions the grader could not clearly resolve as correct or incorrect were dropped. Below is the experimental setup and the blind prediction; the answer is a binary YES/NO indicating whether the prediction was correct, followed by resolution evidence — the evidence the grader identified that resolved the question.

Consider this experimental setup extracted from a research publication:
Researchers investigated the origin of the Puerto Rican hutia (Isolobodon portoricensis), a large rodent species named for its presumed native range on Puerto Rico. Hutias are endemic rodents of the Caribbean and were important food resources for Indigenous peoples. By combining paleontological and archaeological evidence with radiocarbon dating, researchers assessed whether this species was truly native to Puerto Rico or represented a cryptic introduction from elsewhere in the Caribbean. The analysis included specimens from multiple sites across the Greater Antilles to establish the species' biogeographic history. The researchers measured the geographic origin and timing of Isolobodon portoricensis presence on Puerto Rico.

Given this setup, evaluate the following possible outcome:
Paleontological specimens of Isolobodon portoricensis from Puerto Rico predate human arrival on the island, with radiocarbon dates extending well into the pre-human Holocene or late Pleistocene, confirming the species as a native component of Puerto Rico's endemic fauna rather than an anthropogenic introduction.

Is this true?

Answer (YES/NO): NO